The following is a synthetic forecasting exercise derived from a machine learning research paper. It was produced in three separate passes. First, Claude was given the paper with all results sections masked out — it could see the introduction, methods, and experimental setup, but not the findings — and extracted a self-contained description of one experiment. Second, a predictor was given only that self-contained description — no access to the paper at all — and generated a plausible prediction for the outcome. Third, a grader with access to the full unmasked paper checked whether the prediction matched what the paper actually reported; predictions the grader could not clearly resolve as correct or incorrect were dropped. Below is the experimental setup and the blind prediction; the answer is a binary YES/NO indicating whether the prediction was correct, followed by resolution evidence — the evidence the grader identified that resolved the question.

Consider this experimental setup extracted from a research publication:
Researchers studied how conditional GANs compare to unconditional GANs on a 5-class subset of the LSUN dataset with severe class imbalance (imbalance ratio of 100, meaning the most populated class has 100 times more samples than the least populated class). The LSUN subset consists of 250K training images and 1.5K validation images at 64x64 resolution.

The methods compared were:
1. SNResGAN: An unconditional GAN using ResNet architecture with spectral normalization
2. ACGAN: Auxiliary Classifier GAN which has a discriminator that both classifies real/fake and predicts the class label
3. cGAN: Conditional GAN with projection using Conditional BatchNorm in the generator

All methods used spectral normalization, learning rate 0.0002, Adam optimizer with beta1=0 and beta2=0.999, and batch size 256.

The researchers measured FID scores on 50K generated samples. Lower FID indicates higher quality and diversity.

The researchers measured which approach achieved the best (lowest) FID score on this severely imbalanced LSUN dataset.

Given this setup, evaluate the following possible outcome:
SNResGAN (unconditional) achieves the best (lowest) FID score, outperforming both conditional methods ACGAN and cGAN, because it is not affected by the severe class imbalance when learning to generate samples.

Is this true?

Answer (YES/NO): YES